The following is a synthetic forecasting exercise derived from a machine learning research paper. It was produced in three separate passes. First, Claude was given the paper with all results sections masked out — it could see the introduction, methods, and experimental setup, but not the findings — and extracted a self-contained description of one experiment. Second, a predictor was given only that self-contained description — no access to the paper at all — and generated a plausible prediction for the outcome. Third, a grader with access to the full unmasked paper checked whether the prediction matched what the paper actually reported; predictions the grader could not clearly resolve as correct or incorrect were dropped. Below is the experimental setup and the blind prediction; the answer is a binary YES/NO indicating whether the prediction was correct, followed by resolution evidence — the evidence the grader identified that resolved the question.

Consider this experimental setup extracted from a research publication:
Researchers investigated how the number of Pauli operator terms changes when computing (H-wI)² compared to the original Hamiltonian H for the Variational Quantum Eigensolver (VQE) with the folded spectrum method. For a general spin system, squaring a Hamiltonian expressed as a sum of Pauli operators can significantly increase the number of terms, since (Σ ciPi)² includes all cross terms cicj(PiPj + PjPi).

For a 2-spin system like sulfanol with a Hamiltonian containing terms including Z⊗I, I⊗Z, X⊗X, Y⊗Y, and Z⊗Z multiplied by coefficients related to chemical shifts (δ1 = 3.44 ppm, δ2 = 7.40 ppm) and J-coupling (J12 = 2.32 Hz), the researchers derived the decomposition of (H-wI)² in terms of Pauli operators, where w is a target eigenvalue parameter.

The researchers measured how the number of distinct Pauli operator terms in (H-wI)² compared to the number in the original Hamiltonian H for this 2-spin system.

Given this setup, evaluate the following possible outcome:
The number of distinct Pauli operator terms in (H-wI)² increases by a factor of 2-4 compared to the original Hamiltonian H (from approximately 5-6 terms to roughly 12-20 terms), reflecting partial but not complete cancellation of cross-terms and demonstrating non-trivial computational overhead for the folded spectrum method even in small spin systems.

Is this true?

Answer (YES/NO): NO